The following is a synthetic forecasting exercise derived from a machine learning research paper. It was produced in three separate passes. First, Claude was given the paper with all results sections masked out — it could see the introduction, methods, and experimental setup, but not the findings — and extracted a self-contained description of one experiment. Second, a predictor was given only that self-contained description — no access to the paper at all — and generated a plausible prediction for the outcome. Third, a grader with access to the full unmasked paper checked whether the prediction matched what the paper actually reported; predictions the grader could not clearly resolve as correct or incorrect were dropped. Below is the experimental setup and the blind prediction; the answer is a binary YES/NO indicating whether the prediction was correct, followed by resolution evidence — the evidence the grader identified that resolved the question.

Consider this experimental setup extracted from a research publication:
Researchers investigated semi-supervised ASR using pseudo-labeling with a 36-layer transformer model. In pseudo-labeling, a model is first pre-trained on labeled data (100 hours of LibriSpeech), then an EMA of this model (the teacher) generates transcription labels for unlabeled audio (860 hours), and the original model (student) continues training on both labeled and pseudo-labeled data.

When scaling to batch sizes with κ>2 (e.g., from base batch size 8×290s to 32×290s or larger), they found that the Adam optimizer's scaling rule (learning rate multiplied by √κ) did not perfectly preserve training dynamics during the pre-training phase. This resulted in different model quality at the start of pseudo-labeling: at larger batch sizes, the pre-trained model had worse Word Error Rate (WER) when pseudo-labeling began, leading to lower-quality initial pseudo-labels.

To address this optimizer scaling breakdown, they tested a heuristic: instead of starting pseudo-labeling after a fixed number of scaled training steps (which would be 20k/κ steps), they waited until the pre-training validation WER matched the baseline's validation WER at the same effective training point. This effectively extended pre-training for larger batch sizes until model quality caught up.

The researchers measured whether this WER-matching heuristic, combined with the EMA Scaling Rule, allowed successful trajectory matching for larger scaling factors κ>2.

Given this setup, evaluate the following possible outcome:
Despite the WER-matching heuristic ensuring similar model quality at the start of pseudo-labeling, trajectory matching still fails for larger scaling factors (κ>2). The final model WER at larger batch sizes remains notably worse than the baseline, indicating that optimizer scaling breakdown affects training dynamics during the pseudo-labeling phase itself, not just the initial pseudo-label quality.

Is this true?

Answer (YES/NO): NO